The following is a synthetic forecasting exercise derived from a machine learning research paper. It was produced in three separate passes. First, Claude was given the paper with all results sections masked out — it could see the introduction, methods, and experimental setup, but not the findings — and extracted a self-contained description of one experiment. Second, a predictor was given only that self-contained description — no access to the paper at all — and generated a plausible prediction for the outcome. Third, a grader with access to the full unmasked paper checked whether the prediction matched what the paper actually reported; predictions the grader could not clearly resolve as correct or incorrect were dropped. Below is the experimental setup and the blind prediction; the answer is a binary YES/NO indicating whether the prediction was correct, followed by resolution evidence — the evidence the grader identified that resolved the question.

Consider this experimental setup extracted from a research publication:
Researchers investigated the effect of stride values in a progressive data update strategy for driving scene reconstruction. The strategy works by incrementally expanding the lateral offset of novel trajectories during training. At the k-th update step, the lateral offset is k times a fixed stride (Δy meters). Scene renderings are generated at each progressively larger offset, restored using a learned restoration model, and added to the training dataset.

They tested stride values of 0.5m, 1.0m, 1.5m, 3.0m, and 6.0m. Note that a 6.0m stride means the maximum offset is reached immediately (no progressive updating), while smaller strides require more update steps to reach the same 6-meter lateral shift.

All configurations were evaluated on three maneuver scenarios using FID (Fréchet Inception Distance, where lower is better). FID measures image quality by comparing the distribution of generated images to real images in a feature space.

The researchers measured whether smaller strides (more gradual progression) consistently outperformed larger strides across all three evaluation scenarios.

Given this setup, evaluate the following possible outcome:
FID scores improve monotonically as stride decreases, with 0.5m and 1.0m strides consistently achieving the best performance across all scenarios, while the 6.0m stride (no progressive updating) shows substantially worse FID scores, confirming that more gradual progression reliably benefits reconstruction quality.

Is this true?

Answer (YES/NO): NO